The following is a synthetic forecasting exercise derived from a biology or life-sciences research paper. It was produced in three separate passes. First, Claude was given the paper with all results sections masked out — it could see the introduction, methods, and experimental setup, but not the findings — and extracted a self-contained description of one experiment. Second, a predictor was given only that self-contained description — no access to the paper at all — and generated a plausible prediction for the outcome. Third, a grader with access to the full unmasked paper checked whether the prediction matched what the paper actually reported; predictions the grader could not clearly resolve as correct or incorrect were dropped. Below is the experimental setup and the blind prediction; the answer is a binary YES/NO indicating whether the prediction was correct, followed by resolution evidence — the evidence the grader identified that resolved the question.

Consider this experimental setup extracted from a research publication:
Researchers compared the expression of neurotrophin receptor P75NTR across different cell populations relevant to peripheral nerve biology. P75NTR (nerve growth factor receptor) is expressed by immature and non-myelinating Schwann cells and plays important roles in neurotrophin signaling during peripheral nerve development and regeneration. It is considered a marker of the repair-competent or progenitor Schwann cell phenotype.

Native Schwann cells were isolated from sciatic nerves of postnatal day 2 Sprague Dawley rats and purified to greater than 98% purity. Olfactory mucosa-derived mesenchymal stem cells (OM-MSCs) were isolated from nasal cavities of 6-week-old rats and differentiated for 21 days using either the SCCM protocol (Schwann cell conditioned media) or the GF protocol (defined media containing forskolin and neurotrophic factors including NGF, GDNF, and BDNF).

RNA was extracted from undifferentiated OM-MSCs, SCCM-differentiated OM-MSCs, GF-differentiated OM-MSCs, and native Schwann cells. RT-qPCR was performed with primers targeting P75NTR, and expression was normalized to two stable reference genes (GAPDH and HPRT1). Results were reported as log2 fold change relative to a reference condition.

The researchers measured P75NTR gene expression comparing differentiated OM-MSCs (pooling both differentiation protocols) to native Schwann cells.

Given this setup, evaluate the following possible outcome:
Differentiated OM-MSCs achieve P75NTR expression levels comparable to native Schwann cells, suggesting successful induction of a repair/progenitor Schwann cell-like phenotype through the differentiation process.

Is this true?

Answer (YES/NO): NO